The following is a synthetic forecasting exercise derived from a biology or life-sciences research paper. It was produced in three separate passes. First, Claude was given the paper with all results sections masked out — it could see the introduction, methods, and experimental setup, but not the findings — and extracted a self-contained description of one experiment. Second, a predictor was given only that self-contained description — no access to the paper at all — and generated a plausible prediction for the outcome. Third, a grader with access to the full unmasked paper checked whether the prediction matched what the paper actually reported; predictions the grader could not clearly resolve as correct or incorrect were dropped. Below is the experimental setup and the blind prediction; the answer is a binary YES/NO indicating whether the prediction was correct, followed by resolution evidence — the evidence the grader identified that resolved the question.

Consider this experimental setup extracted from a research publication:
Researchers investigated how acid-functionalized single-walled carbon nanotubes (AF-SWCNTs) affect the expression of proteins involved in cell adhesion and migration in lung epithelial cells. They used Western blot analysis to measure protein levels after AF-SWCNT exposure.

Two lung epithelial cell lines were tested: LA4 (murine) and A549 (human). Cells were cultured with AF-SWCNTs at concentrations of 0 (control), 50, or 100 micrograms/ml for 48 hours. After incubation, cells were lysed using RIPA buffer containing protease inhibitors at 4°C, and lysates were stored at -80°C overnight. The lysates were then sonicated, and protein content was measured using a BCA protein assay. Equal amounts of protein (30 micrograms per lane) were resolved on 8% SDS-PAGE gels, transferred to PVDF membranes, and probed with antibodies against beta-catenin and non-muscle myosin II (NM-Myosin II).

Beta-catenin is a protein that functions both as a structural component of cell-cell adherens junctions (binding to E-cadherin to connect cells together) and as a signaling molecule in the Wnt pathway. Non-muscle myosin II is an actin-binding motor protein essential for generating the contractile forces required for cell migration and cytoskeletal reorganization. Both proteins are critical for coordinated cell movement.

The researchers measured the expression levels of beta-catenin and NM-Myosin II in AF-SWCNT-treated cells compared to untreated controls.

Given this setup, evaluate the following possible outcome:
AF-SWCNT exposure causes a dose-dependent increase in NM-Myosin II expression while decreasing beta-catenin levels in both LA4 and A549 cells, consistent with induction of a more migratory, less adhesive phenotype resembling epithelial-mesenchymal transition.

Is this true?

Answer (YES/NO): NO